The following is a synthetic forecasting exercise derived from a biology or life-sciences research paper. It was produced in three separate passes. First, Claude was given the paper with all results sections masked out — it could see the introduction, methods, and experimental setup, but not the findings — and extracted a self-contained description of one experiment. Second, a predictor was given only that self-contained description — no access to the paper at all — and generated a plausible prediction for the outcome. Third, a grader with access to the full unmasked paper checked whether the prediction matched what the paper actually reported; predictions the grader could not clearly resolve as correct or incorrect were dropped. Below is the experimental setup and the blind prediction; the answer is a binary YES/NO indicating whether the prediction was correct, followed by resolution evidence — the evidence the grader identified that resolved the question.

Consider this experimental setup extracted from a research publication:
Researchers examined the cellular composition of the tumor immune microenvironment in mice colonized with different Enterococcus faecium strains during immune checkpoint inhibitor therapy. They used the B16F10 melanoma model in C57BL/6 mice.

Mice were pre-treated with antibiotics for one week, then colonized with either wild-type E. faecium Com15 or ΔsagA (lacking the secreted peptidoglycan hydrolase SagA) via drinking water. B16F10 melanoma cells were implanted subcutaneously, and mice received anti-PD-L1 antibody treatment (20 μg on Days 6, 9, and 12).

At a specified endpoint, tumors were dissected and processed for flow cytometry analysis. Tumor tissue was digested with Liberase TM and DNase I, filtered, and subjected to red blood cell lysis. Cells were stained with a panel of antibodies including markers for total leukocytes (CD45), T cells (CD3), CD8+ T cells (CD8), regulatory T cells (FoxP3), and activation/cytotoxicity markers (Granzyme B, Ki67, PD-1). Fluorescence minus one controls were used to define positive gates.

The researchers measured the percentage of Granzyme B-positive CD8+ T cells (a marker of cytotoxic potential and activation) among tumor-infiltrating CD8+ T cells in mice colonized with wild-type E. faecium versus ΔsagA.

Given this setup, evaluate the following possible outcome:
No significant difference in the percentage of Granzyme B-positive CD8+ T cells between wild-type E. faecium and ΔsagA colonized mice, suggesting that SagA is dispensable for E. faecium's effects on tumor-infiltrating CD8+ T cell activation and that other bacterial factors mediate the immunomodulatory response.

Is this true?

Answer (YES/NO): NO